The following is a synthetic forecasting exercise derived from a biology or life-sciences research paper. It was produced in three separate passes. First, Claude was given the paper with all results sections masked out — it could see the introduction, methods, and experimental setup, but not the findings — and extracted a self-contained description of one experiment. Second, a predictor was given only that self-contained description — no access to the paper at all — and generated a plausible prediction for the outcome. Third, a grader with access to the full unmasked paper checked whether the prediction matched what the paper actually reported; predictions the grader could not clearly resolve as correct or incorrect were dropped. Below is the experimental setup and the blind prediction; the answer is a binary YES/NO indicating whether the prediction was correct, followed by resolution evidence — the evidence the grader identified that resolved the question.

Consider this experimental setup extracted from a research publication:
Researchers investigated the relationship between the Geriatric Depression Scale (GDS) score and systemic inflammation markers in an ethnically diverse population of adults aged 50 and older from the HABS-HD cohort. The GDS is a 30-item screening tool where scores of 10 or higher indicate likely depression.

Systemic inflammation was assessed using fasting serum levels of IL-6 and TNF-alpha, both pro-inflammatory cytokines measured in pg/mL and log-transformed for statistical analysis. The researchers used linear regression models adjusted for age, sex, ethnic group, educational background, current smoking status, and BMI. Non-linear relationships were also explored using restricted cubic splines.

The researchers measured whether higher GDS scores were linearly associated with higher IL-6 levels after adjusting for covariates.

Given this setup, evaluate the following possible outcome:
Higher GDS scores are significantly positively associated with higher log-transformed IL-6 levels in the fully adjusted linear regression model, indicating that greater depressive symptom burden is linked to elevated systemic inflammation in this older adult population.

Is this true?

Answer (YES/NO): YES